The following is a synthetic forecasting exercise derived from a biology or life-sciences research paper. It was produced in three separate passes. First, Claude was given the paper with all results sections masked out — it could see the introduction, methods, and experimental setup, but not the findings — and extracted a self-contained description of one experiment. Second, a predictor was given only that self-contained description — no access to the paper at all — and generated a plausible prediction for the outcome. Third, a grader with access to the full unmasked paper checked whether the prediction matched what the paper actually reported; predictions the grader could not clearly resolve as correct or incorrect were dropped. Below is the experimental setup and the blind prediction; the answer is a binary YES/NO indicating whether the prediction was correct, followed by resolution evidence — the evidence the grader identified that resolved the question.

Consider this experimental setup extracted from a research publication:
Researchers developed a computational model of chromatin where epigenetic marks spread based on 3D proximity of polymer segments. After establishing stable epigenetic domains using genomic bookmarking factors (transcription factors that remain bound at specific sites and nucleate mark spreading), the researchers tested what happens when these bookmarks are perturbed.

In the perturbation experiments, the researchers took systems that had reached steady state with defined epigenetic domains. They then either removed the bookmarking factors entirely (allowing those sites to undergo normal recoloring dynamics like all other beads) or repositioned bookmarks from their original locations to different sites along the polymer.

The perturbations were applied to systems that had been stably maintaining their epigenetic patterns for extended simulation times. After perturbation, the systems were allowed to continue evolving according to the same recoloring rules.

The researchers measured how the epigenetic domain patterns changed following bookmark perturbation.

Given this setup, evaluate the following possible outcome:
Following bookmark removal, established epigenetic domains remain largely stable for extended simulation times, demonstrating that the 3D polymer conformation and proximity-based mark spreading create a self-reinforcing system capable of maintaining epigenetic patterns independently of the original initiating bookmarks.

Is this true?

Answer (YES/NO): NO